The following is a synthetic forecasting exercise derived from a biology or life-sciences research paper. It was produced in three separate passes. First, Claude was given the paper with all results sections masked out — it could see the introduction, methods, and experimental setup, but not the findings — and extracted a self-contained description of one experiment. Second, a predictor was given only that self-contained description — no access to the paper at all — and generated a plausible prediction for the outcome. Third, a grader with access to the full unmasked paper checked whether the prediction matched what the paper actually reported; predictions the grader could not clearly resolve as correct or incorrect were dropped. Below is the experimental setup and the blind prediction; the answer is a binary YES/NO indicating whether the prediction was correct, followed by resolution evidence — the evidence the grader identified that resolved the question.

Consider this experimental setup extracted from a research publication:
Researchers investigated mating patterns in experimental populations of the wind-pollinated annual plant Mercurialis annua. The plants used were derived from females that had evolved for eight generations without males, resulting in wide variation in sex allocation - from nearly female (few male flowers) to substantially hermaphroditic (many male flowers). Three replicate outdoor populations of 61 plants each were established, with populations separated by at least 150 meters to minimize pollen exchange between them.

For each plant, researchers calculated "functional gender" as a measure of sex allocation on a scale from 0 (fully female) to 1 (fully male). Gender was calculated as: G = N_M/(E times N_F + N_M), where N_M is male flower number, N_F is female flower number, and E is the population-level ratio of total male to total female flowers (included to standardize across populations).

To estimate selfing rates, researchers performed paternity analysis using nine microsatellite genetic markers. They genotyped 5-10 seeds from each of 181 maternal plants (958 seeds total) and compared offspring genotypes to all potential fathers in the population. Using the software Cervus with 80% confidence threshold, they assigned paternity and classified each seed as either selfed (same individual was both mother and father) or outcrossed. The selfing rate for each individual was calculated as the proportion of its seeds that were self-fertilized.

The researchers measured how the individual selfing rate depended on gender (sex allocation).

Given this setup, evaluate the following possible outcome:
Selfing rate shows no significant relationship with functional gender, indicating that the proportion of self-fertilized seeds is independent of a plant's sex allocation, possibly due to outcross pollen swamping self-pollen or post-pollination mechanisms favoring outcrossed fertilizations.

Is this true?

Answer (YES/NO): NO